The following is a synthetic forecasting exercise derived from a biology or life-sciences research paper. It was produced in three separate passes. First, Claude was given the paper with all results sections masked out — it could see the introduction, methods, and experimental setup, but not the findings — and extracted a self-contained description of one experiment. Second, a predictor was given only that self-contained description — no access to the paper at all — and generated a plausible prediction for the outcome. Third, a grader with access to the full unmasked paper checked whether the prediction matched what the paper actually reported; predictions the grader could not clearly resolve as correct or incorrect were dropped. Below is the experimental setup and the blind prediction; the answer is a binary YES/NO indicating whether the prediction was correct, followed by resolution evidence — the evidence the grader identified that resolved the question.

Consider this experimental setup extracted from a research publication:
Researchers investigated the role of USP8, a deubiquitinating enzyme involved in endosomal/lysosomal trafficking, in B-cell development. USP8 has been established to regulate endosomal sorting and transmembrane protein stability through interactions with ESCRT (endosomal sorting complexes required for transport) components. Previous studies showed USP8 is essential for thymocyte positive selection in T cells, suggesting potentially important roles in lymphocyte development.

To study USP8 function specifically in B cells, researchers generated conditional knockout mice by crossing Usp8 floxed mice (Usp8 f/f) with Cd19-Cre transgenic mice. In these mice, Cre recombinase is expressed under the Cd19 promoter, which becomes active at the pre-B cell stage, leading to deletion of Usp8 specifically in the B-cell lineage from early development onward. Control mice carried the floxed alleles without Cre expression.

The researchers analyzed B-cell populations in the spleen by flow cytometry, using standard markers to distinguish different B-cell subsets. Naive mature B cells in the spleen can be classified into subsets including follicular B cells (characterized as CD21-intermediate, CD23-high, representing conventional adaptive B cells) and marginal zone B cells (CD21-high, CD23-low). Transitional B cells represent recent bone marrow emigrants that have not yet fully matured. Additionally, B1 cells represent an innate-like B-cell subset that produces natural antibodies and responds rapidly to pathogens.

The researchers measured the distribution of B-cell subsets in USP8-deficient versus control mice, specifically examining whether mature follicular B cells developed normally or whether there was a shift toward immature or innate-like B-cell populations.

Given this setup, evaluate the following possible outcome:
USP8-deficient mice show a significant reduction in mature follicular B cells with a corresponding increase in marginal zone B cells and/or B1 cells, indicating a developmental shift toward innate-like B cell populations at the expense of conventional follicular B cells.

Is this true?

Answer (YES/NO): NO